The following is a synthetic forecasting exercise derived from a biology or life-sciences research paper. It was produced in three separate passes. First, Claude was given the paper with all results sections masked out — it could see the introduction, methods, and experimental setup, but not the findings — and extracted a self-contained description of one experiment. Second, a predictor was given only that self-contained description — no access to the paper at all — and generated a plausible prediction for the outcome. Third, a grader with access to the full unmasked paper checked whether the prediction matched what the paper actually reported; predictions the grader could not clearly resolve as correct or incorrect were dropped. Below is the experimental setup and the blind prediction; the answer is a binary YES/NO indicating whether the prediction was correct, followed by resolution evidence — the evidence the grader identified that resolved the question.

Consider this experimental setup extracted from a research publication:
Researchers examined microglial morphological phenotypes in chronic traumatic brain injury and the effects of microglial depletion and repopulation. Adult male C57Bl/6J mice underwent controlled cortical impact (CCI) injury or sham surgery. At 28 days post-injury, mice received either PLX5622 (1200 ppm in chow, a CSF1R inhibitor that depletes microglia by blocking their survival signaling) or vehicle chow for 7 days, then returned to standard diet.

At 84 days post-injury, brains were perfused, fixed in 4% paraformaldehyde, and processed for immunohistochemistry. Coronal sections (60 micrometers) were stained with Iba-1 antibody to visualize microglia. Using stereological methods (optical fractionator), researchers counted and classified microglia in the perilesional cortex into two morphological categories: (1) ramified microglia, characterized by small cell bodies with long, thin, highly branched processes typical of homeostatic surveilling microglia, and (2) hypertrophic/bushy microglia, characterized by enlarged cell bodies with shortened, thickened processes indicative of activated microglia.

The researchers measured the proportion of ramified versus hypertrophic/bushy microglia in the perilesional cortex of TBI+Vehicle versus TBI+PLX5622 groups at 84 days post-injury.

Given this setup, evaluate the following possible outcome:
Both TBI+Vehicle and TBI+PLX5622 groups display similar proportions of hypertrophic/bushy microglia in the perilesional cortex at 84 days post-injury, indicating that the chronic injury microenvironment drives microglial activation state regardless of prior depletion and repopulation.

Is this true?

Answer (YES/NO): NO